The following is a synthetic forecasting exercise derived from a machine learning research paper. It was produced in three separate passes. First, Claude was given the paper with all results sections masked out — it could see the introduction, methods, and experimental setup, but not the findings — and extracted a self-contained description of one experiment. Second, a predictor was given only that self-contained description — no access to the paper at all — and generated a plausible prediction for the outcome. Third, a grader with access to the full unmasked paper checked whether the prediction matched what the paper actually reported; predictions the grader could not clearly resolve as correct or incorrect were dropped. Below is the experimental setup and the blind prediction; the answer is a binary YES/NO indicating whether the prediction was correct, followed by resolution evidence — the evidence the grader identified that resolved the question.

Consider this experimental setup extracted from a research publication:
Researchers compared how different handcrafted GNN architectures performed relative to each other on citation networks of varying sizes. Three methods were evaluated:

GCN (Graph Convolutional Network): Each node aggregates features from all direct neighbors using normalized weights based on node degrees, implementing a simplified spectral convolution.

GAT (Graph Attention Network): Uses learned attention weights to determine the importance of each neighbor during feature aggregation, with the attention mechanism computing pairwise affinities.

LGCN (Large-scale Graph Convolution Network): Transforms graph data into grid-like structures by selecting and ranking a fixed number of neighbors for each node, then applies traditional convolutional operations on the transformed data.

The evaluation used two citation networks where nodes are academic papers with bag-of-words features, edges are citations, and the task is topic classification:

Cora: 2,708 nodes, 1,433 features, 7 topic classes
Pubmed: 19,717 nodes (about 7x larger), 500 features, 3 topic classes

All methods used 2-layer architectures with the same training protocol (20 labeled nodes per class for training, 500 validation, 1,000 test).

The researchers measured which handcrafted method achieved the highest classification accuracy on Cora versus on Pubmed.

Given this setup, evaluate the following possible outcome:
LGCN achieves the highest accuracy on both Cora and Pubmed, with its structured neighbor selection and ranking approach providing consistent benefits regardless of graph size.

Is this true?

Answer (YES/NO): YES